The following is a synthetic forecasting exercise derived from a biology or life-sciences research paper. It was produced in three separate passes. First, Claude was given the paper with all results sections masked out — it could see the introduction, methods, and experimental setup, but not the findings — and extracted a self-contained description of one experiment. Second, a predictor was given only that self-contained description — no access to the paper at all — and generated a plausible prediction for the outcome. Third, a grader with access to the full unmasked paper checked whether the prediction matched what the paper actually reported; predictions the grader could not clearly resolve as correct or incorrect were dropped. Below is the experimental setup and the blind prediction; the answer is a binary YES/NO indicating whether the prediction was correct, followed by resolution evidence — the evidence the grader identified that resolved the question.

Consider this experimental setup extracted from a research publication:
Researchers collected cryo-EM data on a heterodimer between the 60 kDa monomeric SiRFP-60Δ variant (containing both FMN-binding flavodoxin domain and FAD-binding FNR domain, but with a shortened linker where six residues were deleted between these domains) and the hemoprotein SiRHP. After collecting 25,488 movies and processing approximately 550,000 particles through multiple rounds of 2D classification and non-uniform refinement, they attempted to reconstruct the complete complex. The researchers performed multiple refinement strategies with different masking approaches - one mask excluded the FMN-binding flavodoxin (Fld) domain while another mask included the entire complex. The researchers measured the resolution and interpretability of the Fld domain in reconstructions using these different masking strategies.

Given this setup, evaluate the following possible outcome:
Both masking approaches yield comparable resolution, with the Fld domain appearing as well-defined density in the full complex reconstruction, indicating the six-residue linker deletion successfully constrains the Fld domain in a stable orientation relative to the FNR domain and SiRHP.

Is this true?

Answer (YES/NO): NO